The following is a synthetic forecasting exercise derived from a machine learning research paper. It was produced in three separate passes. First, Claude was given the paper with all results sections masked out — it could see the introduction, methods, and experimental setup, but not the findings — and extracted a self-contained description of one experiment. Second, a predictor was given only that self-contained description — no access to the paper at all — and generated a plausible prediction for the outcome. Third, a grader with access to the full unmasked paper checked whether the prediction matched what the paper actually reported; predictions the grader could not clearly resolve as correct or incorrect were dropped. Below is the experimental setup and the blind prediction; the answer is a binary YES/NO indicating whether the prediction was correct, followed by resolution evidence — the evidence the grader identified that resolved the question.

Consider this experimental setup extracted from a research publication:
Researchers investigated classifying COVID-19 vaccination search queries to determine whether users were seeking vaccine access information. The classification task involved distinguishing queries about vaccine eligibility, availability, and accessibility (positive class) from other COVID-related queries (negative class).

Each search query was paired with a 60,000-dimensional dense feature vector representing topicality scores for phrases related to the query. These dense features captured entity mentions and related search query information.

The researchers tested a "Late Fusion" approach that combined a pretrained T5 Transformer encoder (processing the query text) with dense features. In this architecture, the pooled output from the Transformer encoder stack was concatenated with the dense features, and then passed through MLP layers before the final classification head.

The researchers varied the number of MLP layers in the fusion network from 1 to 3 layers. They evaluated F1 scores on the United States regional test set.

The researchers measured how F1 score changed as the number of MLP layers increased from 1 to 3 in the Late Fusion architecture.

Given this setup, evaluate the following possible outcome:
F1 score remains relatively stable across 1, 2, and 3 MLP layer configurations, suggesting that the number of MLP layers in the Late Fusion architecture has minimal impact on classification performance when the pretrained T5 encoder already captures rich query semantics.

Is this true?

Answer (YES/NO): NO